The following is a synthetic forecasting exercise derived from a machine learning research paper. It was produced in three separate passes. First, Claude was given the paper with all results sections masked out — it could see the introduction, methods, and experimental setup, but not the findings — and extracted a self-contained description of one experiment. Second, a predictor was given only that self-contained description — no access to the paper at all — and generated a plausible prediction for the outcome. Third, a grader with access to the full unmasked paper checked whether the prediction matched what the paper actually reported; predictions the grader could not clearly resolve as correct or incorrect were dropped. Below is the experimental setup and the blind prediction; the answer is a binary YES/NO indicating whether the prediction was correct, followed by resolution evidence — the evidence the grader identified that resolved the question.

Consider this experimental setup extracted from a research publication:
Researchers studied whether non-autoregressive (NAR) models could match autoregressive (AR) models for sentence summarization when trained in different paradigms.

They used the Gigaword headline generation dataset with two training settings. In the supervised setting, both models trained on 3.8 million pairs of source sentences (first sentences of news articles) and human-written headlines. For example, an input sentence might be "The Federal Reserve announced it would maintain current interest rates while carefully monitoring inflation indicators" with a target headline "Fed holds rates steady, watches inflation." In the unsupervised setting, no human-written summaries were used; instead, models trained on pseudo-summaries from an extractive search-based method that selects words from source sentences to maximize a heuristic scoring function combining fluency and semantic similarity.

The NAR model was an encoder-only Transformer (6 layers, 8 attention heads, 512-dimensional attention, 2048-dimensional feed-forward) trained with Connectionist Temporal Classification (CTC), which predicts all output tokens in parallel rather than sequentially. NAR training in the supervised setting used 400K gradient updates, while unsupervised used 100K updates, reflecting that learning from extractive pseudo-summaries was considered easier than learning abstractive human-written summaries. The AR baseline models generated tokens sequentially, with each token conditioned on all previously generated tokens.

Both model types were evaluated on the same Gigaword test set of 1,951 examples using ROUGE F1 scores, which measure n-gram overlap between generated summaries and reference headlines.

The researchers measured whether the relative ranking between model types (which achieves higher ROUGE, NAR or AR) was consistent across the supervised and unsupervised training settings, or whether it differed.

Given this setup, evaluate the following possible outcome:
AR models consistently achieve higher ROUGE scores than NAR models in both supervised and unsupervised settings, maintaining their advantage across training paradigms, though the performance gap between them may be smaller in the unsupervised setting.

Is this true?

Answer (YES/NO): NO